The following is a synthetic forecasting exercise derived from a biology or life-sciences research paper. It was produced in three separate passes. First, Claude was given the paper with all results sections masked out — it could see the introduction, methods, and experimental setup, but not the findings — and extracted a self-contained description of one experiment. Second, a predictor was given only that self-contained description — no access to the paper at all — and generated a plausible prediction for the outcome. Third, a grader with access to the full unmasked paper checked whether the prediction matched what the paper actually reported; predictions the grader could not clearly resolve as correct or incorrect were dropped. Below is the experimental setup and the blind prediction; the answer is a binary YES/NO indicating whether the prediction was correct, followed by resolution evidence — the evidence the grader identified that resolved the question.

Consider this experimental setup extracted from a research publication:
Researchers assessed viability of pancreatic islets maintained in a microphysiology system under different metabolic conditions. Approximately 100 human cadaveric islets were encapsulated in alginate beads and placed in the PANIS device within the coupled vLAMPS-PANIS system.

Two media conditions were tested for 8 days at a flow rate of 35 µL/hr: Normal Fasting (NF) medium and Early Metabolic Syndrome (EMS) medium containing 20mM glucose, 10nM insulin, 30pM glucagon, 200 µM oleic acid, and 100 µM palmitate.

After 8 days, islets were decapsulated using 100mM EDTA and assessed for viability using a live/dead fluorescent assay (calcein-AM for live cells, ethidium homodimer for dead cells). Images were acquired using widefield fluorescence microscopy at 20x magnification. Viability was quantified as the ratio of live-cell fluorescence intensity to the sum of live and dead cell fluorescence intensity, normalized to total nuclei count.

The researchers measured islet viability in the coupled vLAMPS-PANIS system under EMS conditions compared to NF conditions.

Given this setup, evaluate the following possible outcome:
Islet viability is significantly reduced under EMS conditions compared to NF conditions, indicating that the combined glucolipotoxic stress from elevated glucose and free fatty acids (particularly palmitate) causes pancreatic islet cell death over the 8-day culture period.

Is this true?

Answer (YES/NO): NO